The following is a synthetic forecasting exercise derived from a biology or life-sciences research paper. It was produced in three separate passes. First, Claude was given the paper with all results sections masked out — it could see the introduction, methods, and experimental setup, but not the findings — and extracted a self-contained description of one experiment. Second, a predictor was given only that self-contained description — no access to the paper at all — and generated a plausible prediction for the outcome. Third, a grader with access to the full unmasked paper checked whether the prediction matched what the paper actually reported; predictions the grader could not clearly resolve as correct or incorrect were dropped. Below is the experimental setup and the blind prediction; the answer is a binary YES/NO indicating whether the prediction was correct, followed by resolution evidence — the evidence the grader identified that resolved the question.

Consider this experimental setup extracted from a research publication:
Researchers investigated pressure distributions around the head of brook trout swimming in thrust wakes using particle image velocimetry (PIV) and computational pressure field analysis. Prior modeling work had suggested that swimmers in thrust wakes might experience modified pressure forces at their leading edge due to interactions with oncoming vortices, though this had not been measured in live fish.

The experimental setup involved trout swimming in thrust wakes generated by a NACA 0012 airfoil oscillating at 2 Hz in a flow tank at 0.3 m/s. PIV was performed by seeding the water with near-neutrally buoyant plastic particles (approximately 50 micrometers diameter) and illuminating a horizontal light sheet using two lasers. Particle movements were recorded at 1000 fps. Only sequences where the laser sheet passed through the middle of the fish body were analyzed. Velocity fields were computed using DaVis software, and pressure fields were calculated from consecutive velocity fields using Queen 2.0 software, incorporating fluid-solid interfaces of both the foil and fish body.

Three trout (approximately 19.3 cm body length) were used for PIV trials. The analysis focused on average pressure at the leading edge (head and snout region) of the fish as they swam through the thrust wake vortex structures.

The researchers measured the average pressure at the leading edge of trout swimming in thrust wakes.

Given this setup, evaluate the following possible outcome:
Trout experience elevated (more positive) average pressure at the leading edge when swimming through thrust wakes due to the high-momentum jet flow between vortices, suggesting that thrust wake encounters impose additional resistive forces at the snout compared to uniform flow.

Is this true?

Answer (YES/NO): NO